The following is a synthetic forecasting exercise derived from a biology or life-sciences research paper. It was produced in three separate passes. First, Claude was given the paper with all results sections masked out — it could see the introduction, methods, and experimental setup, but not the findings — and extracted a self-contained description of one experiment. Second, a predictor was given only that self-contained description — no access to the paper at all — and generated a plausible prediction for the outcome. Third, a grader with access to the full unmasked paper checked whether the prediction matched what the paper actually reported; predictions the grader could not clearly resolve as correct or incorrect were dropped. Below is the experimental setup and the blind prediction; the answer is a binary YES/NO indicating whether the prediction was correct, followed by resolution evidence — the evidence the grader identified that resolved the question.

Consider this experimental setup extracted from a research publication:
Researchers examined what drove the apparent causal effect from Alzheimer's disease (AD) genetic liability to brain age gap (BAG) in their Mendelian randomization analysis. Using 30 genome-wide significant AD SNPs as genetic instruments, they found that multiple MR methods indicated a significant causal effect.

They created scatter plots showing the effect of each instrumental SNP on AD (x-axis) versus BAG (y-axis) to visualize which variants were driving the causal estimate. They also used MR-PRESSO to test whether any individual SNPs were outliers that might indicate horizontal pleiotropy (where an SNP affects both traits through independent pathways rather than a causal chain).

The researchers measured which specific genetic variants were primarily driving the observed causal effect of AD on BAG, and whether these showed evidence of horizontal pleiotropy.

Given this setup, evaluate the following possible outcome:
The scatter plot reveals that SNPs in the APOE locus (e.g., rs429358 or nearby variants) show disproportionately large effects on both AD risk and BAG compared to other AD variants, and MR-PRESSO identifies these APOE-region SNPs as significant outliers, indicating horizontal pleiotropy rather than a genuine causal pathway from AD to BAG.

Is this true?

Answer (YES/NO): NO